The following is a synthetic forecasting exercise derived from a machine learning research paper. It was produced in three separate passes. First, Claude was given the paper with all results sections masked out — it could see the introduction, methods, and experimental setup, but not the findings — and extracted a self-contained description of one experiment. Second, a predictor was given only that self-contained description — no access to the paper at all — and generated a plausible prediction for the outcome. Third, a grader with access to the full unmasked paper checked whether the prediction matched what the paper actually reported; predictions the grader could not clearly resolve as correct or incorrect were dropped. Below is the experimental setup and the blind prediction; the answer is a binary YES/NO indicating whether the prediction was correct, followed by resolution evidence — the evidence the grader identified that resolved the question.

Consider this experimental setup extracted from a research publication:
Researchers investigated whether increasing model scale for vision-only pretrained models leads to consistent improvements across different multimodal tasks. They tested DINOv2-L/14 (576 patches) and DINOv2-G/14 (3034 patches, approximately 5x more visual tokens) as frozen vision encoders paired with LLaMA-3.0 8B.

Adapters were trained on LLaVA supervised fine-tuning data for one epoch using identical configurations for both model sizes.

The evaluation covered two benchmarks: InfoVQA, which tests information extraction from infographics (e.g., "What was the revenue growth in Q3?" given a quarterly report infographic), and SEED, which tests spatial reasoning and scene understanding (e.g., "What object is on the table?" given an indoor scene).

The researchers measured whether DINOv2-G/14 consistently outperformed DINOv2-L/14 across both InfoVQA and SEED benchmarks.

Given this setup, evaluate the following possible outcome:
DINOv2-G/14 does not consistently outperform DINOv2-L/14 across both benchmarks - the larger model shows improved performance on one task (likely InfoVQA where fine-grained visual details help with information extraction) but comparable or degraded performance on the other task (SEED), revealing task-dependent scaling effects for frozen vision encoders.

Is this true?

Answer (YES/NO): NO